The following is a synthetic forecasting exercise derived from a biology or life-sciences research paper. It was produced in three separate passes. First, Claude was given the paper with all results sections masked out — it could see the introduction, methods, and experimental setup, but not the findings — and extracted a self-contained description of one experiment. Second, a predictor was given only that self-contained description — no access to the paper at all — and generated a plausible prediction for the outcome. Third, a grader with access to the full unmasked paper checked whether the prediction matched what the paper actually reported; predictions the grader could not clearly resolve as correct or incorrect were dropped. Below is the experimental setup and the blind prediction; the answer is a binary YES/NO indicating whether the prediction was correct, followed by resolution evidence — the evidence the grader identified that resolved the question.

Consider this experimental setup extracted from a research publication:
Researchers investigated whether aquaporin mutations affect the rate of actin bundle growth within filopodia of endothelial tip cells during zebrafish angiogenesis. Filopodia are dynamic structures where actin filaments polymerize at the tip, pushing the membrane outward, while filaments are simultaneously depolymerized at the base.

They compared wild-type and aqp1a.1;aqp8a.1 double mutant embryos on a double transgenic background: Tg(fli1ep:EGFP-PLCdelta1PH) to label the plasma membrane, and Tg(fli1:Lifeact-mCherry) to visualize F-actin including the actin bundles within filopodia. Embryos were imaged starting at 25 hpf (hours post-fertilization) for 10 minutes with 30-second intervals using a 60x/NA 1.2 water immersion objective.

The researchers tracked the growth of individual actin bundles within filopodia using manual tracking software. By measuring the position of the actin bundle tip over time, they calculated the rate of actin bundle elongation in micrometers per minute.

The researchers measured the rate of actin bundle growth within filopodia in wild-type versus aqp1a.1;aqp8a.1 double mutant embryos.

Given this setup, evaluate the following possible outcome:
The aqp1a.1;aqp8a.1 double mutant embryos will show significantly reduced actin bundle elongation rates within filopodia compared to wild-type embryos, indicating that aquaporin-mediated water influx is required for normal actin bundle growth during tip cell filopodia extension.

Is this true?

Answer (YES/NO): YES